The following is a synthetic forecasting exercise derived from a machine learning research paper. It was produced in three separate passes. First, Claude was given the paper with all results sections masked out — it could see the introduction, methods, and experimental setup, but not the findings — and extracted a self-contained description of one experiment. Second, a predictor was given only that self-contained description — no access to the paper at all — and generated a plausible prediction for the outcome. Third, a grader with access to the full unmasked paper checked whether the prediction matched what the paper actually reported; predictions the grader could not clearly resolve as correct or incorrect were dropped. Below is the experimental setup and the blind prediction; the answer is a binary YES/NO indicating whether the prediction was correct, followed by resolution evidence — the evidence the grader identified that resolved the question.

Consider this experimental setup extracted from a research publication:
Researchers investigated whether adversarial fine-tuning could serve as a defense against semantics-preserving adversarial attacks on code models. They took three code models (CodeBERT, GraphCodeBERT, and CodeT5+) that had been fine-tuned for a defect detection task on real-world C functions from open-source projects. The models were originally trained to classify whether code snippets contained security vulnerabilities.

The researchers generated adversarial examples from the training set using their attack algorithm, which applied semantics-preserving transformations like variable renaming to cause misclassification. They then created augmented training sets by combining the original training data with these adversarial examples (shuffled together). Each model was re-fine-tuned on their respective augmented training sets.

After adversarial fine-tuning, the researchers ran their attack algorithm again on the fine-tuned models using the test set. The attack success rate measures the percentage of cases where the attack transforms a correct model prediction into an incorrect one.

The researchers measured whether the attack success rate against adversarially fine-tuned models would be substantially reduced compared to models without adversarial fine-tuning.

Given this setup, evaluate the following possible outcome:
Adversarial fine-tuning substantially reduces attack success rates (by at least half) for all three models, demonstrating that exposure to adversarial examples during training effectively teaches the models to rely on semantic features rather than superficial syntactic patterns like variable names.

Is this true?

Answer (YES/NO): NO